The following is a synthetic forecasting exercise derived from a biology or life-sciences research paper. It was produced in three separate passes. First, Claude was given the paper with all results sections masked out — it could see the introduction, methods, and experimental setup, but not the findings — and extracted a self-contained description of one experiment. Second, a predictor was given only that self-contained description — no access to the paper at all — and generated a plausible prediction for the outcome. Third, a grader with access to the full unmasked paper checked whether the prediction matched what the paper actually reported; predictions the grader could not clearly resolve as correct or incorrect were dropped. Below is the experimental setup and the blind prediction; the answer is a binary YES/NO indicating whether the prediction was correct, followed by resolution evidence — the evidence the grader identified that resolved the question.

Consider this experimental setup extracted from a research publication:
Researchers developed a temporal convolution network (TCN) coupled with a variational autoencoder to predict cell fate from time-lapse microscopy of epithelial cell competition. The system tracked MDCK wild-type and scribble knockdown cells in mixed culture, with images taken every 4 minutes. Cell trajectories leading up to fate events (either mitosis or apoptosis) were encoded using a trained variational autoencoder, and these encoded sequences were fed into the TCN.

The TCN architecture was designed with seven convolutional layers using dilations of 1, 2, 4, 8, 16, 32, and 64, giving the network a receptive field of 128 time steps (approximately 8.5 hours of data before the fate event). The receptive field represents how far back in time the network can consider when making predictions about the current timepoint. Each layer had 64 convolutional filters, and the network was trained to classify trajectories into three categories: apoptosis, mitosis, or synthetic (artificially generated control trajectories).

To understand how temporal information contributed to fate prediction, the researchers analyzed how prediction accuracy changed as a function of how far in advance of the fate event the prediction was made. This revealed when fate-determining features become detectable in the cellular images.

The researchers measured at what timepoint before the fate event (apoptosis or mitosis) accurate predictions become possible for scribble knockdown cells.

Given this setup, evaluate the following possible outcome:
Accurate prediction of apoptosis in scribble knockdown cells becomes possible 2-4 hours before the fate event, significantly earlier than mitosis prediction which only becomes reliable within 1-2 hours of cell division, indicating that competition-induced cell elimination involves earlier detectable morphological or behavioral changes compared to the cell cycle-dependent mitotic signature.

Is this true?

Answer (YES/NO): NO